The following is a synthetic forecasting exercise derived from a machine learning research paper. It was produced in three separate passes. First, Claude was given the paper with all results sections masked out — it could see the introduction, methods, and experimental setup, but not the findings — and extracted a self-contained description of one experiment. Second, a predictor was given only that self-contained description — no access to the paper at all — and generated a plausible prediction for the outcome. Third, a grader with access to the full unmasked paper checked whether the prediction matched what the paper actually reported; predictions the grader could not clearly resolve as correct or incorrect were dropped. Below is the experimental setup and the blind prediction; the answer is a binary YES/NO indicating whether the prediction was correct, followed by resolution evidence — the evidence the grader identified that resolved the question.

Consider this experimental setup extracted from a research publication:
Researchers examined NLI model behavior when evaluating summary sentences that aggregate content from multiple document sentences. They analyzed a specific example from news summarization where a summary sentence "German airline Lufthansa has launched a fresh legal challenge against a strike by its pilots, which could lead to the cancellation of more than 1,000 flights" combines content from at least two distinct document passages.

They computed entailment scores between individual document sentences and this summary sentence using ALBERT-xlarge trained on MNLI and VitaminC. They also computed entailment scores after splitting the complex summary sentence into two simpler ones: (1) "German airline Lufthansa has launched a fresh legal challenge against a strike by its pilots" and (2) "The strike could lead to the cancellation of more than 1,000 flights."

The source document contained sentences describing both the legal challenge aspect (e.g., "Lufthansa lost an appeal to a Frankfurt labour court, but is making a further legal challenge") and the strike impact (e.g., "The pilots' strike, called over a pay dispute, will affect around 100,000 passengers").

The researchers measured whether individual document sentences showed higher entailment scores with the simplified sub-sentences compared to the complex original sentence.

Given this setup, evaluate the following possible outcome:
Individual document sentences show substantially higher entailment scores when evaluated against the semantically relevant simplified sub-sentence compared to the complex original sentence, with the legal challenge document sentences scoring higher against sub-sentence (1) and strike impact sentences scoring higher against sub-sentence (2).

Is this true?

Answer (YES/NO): YES